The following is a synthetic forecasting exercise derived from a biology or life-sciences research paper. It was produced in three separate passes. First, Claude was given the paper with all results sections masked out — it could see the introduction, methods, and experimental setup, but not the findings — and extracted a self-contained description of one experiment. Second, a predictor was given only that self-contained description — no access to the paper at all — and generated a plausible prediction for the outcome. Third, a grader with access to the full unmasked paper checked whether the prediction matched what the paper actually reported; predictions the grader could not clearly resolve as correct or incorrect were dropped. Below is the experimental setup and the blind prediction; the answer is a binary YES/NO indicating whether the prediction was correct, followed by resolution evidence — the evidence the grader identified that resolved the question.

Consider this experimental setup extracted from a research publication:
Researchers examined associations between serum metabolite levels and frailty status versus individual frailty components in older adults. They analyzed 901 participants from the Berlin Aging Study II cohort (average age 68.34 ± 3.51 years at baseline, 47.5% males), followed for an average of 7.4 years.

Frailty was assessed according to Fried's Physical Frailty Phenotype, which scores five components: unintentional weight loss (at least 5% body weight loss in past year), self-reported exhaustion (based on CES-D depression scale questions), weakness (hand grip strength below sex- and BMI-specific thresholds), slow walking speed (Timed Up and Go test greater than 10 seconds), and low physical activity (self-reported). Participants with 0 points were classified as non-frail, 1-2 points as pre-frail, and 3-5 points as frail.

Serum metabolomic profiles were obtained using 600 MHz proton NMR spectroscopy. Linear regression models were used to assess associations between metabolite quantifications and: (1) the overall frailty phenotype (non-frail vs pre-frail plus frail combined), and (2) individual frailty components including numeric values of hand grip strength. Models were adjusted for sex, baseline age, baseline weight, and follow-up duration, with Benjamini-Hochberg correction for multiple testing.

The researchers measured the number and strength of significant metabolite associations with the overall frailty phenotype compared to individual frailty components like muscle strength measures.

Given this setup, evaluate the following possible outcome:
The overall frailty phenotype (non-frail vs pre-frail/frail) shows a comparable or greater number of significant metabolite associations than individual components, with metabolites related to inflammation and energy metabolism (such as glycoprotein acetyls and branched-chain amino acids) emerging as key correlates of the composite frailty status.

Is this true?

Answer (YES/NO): NO